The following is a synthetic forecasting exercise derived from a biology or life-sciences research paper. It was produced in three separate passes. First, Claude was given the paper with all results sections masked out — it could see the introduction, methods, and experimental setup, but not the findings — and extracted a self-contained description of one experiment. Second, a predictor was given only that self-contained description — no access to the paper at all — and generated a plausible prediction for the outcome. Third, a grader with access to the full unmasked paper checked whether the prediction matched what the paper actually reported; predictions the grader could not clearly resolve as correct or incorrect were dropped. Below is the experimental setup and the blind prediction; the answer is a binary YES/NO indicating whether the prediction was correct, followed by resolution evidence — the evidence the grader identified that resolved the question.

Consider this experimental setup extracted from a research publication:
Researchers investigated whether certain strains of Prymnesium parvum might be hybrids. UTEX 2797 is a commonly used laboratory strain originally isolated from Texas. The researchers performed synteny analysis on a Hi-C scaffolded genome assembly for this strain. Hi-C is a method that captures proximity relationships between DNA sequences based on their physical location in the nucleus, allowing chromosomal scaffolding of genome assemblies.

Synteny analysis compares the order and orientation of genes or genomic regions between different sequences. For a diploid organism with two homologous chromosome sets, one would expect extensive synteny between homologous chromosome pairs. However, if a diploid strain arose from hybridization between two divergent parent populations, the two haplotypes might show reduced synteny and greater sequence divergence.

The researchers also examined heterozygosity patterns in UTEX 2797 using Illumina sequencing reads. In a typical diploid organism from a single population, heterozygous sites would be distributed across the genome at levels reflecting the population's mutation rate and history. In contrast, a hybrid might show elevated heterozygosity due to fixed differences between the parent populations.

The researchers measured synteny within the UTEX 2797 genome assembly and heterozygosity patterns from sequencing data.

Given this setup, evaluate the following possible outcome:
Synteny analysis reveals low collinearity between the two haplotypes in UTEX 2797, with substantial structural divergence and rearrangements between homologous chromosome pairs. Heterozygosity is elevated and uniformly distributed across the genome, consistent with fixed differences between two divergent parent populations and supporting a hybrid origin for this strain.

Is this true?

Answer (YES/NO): NO